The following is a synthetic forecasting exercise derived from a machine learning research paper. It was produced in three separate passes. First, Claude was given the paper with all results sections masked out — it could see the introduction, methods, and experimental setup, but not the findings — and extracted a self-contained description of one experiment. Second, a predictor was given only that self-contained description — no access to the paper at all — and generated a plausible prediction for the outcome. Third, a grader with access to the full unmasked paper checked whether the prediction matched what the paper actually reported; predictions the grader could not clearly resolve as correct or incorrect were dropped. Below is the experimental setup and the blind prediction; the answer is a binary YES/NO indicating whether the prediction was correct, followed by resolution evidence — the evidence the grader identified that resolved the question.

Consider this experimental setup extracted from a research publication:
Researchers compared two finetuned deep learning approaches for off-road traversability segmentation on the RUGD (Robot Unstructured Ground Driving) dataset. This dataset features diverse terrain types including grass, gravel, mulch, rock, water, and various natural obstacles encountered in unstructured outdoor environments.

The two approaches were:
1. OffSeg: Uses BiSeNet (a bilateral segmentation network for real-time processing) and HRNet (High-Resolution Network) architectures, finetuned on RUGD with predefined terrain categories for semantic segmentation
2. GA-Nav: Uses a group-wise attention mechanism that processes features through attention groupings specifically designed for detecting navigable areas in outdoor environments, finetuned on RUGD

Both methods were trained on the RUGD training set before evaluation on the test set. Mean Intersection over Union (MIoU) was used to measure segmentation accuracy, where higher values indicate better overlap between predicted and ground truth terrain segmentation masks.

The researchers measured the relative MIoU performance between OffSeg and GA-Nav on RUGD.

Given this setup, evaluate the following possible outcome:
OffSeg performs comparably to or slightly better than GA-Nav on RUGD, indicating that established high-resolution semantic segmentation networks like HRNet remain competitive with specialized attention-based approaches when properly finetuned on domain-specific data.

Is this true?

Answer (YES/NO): NO